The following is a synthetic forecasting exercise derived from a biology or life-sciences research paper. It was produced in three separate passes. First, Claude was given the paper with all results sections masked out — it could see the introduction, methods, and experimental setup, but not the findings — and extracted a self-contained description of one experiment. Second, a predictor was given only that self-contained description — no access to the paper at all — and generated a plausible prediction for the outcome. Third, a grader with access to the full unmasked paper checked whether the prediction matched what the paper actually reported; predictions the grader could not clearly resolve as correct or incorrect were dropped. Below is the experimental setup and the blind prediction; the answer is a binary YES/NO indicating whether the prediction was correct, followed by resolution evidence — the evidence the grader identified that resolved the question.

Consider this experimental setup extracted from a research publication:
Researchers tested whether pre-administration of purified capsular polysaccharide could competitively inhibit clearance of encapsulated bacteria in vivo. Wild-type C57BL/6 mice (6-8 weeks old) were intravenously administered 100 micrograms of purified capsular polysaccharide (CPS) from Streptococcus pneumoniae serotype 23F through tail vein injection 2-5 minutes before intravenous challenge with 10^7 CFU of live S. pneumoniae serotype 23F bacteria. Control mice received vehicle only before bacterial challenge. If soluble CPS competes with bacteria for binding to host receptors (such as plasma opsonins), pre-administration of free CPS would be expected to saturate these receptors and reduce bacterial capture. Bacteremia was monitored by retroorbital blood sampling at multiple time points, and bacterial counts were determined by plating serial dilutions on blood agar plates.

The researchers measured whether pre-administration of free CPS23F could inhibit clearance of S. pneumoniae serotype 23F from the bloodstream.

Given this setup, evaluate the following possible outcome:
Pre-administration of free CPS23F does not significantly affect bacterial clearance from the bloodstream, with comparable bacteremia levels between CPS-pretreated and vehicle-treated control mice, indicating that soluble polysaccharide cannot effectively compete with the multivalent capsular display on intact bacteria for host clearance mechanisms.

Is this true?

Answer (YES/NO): NO